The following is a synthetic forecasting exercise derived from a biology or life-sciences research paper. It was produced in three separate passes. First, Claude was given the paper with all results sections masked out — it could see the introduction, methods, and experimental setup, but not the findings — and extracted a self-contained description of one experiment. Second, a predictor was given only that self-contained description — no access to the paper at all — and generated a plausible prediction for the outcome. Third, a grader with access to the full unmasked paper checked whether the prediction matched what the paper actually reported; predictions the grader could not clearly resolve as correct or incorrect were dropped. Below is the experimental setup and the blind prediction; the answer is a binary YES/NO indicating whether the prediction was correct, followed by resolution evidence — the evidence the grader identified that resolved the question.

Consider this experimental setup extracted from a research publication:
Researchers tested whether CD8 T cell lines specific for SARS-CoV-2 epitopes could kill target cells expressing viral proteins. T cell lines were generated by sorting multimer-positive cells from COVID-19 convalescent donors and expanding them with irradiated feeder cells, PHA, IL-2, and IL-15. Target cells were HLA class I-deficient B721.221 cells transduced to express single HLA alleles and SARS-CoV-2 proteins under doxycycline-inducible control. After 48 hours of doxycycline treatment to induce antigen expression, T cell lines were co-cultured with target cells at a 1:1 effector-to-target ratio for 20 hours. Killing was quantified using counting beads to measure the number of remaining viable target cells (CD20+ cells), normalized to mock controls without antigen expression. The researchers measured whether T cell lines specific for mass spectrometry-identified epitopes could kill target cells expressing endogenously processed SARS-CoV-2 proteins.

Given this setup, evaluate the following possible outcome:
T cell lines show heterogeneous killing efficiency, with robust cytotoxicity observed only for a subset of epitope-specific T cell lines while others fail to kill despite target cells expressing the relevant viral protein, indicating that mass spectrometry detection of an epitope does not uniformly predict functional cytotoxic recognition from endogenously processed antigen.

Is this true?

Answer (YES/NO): NO